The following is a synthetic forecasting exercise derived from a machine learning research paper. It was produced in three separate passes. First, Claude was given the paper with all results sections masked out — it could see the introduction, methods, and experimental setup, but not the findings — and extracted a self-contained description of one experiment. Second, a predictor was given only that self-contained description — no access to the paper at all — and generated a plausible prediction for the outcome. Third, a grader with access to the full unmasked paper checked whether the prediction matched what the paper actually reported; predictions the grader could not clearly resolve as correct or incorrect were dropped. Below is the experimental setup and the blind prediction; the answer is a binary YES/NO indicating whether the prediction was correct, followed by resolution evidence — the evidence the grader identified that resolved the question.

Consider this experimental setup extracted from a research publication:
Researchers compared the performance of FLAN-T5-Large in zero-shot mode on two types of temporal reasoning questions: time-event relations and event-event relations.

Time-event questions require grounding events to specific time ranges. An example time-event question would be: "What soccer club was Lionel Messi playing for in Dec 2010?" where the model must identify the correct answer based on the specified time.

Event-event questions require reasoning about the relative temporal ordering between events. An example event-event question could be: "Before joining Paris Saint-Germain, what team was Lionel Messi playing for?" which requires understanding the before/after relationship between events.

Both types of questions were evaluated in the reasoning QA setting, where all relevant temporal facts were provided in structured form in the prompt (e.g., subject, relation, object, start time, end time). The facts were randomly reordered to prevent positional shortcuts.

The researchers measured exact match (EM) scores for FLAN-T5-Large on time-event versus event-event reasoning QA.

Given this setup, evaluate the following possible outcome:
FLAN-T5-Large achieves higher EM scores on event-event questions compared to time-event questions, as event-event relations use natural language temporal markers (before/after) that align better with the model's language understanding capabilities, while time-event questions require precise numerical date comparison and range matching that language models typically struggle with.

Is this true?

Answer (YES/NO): NO